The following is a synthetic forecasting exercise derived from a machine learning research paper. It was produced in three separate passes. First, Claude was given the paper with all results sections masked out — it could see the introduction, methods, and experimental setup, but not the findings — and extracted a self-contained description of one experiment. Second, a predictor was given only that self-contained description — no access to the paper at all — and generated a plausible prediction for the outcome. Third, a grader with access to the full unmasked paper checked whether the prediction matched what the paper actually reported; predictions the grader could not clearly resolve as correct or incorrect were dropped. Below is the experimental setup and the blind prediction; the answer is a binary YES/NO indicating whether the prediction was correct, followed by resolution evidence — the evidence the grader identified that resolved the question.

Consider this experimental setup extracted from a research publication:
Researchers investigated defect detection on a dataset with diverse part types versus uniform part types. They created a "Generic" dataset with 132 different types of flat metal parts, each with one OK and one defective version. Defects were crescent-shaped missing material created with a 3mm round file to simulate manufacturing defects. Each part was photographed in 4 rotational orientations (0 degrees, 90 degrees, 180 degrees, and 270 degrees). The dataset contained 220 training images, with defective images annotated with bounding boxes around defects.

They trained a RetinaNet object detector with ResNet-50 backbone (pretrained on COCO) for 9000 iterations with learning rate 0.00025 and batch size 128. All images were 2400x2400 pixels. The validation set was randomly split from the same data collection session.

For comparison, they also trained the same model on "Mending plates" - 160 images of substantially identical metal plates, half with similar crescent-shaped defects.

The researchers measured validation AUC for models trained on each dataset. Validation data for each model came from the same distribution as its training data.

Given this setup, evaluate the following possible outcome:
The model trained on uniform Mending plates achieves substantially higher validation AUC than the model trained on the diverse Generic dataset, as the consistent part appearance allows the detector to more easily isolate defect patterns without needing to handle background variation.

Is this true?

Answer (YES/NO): NO